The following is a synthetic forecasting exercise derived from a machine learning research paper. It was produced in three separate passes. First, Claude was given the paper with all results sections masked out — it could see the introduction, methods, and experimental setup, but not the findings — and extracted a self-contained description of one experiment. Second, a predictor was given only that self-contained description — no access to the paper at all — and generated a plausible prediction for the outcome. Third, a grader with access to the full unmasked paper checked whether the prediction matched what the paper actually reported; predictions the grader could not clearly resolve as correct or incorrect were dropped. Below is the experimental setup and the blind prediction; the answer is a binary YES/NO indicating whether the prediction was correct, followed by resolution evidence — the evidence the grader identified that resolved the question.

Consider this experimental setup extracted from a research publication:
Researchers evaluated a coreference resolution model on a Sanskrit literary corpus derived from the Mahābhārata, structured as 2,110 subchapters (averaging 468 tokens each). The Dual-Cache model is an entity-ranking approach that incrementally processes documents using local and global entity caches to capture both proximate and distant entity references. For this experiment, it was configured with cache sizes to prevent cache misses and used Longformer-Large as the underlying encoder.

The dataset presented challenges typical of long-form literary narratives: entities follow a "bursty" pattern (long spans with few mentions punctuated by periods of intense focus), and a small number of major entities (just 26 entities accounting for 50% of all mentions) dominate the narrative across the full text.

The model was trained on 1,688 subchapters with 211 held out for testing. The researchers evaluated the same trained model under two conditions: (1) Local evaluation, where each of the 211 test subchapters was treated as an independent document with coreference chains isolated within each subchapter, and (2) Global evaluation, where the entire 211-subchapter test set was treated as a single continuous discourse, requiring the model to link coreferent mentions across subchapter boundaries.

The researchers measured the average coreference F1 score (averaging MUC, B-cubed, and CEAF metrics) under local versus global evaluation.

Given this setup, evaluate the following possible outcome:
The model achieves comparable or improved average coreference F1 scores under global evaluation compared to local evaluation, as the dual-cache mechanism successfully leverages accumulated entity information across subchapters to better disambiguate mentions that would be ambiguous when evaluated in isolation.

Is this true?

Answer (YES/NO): NO